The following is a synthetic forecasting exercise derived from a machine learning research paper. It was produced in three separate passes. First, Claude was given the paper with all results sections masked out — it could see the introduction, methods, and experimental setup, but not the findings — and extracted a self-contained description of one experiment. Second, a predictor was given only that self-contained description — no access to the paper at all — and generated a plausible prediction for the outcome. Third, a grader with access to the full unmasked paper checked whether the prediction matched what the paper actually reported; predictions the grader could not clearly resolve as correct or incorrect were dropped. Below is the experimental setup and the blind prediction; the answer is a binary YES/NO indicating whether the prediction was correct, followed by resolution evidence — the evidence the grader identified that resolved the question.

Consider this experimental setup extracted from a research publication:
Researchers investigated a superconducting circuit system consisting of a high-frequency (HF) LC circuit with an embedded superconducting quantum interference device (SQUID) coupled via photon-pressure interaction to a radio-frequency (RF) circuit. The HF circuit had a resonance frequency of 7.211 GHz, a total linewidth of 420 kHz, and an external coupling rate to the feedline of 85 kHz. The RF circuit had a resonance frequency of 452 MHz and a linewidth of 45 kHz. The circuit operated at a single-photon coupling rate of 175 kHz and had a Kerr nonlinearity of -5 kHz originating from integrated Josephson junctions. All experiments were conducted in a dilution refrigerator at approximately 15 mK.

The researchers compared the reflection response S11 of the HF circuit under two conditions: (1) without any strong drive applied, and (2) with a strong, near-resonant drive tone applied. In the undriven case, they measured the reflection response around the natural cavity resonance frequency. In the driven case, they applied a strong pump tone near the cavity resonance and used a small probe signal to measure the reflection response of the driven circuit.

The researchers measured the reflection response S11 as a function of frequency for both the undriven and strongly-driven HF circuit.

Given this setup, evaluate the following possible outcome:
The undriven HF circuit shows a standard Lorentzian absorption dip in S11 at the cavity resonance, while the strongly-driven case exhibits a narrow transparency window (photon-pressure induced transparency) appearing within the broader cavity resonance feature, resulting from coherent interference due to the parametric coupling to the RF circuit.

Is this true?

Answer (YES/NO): NO